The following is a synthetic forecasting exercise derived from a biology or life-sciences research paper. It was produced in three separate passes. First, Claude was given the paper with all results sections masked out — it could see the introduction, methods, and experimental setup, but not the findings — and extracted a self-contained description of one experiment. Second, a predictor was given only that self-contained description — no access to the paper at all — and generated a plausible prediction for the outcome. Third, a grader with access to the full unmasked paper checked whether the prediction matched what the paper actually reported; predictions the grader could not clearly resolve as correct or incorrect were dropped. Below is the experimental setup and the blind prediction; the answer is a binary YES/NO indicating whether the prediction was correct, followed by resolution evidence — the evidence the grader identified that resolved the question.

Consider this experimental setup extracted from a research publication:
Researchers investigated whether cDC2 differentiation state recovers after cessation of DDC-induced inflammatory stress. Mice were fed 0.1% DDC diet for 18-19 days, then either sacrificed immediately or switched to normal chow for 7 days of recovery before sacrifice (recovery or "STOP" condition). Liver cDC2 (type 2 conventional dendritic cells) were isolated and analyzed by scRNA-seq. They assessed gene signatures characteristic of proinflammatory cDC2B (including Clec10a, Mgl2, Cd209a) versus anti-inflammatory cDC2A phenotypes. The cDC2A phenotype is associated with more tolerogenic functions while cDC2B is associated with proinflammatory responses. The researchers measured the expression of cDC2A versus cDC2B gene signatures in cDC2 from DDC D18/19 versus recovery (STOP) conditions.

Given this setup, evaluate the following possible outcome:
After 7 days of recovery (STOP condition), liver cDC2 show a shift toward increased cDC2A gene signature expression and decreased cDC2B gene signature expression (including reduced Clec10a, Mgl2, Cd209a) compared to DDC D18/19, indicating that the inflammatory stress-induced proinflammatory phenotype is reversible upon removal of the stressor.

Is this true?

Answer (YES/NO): NO